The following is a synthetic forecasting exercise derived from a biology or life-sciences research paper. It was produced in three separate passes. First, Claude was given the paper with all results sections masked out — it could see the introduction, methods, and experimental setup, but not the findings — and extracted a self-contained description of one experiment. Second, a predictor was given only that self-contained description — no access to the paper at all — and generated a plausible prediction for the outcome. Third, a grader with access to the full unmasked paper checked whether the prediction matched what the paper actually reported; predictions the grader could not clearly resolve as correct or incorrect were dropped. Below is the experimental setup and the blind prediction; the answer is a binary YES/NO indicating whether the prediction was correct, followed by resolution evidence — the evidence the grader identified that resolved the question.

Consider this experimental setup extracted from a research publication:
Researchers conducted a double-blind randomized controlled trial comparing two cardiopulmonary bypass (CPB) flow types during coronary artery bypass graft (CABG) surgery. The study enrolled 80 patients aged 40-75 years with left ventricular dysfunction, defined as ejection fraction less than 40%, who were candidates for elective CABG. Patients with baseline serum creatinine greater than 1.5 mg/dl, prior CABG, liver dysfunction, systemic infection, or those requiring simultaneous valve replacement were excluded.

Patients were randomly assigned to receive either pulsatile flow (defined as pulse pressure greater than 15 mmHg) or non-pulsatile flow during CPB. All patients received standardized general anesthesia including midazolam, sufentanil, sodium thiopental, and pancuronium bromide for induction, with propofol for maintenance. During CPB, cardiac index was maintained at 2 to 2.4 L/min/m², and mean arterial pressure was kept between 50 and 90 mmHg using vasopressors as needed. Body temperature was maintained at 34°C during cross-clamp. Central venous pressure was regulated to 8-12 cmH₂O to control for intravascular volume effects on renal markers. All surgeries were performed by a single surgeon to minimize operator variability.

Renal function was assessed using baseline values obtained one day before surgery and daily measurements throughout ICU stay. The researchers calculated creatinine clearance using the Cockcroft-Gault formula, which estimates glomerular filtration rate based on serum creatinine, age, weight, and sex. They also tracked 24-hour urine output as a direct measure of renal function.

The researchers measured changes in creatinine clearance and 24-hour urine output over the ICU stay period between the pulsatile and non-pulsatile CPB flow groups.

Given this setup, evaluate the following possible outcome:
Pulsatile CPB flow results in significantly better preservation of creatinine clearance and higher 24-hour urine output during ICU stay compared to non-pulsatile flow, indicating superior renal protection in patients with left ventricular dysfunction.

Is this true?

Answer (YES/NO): NO